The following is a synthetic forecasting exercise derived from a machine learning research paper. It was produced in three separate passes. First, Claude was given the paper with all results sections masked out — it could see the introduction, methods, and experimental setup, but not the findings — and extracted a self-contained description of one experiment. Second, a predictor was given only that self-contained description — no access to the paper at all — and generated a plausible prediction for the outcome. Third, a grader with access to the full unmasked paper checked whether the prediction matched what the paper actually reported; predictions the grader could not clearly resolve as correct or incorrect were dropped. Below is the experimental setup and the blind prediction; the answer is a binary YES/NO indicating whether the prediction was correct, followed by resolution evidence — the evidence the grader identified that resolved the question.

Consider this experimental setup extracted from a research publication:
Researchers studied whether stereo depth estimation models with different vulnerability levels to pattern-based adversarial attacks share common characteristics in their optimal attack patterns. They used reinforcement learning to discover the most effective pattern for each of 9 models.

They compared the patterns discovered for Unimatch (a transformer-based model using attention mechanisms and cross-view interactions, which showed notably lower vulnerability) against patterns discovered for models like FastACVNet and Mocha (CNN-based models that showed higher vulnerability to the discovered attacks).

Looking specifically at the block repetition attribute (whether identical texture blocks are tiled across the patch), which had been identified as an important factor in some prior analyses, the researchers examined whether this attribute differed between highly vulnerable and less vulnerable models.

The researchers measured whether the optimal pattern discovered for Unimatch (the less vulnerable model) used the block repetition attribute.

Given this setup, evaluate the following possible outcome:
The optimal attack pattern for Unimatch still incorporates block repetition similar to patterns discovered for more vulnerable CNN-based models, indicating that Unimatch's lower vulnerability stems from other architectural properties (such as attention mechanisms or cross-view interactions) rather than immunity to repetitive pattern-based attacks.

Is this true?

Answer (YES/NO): NO